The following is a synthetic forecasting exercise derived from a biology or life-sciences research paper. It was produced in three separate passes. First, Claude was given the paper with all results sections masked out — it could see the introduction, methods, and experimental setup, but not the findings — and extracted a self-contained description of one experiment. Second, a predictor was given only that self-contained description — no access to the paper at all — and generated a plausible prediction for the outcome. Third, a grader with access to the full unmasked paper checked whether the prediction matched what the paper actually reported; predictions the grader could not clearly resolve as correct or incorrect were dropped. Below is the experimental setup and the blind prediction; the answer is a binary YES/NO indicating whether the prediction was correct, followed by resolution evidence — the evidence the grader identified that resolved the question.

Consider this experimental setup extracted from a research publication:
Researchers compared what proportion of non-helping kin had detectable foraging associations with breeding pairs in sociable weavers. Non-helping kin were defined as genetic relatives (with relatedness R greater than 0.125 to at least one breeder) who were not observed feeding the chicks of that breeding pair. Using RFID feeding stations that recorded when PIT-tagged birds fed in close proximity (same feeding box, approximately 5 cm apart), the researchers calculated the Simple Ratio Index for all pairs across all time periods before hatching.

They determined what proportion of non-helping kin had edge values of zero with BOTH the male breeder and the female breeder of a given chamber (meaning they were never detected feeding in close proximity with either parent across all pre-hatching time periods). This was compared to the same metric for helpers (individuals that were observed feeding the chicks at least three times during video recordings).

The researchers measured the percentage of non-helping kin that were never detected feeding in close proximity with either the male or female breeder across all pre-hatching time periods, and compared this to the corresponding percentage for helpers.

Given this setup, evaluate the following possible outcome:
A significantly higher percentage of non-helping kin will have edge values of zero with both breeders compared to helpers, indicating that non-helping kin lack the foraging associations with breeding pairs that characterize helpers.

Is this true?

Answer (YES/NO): YES